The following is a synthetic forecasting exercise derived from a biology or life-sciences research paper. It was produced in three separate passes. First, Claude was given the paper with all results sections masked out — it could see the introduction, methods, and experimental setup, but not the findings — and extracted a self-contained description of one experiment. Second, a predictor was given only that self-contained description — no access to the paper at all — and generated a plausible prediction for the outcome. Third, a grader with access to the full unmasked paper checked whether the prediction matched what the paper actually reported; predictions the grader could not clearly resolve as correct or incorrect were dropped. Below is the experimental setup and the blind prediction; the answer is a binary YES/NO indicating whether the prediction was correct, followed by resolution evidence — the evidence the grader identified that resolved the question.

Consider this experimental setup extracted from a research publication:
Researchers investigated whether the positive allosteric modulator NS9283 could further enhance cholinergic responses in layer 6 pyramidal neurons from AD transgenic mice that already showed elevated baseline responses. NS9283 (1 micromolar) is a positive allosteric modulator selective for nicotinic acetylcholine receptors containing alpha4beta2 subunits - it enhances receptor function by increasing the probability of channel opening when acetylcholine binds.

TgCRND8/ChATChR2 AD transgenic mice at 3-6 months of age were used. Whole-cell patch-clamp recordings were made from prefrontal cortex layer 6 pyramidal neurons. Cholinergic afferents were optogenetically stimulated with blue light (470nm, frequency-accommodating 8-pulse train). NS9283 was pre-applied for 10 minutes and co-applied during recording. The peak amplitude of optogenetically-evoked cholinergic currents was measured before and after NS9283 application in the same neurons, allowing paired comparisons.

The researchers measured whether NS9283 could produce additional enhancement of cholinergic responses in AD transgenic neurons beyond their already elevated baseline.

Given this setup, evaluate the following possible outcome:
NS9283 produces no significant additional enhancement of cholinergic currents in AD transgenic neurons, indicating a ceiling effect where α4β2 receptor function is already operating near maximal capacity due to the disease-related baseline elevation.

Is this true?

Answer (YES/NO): NO